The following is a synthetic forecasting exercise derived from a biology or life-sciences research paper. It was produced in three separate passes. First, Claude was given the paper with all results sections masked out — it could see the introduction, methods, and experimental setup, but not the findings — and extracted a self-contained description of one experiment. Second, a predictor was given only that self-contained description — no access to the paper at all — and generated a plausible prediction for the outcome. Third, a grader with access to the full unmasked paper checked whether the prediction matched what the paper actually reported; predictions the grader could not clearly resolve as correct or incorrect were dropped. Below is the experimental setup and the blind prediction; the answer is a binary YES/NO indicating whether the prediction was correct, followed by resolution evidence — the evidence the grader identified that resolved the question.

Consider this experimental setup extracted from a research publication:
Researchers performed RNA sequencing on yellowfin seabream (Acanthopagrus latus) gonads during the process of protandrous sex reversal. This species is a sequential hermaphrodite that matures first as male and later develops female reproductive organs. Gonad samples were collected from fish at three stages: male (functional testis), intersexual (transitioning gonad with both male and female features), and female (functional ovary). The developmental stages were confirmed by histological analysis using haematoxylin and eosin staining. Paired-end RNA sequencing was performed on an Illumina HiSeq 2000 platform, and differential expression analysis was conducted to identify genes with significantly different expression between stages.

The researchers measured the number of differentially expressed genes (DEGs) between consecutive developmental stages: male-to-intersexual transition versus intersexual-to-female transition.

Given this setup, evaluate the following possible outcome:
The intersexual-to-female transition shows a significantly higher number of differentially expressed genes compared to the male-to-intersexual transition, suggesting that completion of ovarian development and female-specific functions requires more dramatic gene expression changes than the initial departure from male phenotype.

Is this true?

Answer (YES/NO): NO